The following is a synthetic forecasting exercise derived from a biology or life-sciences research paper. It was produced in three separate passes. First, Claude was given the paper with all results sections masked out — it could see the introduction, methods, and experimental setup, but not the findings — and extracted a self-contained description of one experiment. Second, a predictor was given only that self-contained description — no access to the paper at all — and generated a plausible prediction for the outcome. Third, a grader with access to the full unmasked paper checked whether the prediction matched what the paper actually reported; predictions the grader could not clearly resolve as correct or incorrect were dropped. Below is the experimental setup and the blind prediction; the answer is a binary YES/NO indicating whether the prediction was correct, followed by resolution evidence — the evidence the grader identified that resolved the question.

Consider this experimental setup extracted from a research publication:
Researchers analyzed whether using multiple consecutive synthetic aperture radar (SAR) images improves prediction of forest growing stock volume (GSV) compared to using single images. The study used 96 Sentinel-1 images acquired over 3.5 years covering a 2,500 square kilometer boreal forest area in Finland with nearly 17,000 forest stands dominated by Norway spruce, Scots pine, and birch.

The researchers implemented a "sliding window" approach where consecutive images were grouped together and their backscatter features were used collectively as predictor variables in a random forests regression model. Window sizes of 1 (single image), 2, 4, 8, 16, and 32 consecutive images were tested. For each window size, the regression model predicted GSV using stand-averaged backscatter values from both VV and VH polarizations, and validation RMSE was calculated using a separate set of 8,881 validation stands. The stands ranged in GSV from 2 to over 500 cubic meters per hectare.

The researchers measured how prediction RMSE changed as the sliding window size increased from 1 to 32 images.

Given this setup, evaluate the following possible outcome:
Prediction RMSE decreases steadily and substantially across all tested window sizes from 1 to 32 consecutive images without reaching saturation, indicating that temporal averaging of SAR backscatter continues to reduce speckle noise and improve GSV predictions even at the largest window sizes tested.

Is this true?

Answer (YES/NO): NO